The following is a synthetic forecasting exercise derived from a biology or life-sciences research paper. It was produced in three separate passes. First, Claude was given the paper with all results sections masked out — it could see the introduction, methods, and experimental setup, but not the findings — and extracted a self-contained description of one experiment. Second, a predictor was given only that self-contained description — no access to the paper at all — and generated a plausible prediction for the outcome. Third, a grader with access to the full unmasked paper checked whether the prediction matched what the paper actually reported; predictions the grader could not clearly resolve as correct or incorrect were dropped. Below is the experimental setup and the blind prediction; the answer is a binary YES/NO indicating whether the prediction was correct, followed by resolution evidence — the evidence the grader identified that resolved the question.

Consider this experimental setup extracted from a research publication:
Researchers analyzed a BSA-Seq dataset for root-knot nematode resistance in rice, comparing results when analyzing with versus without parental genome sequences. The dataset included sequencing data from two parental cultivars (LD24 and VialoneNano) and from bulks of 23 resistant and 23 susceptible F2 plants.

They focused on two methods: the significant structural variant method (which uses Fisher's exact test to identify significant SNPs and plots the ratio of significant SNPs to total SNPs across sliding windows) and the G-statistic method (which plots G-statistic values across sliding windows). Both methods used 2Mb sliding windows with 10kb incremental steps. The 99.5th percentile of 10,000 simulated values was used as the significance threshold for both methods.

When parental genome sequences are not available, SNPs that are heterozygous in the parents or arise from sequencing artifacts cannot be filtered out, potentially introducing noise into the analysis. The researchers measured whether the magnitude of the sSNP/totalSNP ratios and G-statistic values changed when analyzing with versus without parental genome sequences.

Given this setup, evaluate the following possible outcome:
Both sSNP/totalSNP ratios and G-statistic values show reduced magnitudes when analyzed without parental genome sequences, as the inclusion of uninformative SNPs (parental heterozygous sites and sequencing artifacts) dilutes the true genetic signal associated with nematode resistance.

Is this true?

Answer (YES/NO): YES